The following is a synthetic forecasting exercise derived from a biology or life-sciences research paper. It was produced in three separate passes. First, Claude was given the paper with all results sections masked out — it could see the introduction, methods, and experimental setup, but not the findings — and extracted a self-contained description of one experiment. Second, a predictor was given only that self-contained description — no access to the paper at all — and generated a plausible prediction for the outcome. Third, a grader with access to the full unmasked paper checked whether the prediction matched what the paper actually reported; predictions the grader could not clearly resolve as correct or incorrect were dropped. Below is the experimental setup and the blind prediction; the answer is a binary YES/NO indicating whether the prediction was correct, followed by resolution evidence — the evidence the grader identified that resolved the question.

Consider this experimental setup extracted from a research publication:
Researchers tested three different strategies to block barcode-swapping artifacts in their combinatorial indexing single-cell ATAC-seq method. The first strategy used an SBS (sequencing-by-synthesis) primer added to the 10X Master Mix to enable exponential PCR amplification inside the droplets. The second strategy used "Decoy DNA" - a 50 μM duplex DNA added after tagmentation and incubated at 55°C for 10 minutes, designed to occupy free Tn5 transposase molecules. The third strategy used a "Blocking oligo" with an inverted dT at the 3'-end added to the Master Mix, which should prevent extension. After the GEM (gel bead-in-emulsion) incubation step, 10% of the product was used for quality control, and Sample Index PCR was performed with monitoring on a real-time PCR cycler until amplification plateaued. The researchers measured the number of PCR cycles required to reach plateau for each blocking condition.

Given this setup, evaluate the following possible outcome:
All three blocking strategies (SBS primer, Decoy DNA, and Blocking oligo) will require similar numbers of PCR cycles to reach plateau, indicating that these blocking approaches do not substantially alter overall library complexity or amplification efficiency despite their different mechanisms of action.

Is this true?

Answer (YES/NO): NO